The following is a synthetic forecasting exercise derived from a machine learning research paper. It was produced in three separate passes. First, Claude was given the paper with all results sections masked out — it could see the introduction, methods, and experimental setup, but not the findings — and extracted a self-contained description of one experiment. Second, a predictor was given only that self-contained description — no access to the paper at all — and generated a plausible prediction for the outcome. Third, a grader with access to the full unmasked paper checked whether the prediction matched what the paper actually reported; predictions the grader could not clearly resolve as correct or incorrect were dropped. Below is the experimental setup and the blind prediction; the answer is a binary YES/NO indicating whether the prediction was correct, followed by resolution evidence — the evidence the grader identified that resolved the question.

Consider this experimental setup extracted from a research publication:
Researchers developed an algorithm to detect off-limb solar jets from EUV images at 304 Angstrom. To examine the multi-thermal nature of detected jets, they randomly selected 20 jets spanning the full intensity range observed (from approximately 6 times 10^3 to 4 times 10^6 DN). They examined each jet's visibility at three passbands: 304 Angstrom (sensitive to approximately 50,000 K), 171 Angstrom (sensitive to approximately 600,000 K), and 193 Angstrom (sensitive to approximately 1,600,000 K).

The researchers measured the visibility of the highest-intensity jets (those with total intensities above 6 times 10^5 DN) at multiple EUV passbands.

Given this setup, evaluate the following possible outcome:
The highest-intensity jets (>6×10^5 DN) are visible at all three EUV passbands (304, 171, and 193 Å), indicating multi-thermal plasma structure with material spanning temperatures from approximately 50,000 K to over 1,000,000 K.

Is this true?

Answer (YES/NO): YES